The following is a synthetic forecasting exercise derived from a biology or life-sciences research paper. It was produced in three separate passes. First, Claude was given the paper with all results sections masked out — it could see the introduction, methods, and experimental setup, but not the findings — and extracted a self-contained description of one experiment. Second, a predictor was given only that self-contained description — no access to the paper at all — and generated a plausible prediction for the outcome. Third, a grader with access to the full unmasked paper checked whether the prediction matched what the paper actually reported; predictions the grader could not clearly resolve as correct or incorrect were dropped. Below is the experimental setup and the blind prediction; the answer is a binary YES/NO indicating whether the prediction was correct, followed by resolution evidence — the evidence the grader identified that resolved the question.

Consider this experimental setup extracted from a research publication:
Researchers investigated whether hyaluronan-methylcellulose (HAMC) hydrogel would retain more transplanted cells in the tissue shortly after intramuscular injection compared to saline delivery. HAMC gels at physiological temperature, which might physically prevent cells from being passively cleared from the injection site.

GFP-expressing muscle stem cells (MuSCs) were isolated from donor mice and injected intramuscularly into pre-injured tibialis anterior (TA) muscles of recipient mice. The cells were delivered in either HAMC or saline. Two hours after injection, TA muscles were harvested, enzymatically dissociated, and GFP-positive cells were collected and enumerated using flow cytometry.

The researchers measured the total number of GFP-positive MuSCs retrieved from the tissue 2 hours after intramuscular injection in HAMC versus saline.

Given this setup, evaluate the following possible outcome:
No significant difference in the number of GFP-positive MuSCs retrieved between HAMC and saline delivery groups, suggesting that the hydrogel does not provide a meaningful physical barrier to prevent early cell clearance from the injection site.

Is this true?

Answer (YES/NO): YES